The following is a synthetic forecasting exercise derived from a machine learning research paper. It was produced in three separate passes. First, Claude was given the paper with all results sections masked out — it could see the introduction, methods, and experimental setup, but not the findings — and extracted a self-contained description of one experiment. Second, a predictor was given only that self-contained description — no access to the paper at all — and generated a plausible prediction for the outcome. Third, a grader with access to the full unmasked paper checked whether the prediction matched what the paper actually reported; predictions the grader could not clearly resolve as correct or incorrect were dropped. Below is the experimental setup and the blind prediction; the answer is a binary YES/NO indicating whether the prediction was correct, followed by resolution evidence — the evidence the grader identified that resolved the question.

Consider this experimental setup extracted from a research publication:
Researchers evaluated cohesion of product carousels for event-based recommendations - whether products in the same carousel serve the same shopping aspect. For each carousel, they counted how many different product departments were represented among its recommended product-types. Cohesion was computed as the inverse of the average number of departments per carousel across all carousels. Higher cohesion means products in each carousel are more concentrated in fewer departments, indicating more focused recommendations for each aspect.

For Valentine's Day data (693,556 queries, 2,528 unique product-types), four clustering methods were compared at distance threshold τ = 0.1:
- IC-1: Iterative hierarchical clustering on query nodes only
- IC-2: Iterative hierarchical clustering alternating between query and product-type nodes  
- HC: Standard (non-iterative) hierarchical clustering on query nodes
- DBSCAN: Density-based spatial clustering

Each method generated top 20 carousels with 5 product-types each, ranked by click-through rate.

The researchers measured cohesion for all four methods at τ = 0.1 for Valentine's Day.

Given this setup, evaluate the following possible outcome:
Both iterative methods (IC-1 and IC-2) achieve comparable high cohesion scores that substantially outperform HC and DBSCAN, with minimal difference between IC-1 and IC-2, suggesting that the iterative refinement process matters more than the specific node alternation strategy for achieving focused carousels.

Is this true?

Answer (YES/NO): NO